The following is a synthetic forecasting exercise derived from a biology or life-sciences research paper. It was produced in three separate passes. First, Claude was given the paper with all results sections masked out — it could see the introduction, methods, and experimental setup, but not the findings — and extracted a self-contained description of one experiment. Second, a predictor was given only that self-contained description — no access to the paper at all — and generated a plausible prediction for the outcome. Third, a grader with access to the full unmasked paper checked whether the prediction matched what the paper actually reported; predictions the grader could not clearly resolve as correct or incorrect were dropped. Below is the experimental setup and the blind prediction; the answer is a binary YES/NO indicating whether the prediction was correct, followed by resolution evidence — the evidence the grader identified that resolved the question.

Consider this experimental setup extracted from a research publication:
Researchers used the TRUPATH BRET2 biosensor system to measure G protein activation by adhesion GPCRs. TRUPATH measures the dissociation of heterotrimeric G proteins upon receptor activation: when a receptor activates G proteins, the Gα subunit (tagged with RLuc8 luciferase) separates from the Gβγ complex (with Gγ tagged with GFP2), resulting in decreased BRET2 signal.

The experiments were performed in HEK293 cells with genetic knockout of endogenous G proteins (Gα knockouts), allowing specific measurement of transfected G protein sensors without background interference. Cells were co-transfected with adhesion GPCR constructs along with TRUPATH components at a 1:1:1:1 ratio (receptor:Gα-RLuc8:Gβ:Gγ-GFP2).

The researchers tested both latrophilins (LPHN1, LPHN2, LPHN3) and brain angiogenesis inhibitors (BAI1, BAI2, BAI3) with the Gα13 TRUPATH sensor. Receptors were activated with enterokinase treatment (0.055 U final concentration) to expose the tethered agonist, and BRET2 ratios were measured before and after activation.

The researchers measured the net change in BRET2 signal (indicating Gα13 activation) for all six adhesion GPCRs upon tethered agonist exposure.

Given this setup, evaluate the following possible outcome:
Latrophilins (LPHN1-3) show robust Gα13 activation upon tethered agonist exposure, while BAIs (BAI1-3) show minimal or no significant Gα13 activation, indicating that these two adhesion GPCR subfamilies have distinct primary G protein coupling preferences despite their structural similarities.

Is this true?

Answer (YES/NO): NO